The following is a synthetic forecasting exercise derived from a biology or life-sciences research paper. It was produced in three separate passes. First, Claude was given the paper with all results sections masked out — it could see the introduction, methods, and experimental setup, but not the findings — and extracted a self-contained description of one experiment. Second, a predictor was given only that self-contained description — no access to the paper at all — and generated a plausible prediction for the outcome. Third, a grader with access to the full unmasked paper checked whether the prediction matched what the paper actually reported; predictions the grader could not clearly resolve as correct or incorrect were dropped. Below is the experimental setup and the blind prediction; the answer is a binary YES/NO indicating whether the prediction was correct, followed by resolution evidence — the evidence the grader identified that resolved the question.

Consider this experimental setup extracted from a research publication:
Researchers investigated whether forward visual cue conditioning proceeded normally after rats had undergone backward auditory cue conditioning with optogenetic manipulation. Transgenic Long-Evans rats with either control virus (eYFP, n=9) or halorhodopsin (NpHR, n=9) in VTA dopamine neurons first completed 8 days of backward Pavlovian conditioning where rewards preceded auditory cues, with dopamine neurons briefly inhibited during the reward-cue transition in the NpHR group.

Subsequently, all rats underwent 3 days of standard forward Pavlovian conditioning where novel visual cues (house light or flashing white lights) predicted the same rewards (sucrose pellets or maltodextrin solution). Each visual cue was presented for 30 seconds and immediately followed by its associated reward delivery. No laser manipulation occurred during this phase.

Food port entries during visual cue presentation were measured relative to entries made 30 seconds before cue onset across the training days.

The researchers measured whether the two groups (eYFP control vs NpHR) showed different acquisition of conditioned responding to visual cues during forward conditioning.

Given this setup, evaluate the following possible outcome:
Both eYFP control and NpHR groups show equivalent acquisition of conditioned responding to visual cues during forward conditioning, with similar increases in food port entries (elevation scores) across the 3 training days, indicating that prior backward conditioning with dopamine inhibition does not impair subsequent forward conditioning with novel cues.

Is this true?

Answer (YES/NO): YES